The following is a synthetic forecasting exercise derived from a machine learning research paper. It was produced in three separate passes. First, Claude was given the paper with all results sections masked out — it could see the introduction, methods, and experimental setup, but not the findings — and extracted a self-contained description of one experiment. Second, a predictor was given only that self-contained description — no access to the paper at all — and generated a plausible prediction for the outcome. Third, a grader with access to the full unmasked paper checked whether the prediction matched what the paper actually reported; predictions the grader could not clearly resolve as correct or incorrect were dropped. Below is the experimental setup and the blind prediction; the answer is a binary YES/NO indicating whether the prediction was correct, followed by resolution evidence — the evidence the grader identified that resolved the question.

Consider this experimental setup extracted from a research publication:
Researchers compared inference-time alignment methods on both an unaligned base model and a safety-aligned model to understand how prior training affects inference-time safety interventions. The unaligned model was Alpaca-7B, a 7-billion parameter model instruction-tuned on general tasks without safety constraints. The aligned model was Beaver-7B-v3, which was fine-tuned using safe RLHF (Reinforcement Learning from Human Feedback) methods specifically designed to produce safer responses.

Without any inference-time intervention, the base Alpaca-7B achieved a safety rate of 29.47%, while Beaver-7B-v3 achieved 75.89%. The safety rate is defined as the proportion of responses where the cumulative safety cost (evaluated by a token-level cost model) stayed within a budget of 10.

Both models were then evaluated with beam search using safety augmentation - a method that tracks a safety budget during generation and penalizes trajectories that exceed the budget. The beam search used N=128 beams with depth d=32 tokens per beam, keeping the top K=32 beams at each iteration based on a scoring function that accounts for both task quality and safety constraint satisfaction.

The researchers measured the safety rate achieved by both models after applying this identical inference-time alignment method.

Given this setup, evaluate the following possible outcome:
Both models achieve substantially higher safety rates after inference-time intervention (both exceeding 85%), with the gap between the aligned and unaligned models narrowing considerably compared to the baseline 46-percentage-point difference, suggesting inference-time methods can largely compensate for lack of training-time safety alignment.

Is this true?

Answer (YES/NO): NO